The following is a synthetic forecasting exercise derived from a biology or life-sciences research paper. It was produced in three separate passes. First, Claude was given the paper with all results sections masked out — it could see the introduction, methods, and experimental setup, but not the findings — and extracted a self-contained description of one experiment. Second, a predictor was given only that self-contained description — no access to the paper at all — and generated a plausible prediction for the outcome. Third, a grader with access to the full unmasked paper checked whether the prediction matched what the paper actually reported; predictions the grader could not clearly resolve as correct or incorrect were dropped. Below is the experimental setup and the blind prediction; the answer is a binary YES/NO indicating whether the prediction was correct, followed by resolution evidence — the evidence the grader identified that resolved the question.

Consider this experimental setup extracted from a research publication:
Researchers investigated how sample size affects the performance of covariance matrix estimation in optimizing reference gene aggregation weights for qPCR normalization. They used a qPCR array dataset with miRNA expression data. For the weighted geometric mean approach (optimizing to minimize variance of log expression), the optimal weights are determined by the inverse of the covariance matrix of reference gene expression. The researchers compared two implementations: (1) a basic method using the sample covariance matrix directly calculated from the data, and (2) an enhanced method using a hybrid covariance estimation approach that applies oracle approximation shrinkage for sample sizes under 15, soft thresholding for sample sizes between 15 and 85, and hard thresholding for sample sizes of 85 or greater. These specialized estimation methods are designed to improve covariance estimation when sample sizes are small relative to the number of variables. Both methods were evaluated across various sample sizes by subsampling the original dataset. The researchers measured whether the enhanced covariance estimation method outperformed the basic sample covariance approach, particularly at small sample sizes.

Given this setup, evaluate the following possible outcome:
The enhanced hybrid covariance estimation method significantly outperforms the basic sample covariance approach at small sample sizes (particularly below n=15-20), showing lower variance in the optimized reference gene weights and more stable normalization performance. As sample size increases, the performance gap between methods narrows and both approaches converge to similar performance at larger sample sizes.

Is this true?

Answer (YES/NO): YES